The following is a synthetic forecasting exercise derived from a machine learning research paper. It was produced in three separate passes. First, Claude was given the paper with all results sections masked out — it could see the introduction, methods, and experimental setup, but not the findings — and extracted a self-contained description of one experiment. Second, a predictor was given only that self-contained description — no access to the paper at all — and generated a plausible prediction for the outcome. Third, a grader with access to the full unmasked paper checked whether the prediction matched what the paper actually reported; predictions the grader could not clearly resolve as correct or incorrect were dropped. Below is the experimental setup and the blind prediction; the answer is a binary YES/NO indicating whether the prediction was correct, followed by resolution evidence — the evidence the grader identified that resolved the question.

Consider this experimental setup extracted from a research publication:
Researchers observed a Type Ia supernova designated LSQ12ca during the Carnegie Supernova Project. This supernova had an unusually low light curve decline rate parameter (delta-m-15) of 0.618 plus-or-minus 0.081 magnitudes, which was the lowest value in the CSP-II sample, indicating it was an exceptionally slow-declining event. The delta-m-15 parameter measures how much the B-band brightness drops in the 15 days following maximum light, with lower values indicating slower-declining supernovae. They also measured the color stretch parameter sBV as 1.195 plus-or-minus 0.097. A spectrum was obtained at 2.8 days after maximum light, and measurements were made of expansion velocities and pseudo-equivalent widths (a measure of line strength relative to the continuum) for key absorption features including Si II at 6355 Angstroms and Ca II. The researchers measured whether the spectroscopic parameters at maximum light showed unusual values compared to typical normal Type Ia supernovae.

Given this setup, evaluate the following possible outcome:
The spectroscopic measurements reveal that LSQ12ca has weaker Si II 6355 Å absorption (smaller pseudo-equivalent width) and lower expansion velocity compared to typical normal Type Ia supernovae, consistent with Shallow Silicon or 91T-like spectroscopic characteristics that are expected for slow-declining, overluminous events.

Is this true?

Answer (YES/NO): NO